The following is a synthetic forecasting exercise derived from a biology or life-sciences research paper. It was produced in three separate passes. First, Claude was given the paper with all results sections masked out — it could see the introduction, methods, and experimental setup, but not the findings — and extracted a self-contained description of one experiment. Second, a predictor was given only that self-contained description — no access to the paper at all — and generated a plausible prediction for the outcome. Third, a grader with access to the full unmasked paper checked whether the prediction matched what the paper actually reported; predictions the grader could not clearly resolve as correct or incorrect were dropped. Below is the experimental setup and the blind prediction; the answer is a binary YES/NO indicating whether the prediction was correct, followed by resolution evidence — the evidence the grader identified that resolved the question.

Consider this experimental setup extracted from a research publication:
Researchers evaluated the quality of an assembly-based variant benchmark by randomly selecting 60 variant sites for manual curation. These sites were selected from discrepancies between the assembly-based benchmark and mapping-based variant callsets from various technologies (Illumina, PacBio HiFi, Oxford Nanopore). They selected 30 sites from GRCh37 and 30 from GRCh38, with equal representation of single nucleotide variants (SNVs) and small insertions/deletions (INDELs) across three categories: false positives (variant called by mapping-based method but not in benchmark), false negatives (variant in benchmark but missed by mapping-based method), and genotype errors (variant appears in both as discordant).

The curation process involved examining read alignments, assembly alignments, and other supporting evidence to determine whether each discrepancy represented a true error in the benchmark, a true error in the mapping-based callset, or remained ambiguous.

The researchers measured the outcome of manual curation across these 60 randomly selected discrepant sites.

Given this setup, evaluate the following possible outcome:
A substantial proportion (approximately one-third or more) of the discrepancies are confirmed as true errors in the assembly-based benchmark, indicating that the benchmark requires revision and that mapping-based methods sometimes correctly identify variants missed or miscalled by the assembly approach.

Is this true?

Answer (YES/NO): NO